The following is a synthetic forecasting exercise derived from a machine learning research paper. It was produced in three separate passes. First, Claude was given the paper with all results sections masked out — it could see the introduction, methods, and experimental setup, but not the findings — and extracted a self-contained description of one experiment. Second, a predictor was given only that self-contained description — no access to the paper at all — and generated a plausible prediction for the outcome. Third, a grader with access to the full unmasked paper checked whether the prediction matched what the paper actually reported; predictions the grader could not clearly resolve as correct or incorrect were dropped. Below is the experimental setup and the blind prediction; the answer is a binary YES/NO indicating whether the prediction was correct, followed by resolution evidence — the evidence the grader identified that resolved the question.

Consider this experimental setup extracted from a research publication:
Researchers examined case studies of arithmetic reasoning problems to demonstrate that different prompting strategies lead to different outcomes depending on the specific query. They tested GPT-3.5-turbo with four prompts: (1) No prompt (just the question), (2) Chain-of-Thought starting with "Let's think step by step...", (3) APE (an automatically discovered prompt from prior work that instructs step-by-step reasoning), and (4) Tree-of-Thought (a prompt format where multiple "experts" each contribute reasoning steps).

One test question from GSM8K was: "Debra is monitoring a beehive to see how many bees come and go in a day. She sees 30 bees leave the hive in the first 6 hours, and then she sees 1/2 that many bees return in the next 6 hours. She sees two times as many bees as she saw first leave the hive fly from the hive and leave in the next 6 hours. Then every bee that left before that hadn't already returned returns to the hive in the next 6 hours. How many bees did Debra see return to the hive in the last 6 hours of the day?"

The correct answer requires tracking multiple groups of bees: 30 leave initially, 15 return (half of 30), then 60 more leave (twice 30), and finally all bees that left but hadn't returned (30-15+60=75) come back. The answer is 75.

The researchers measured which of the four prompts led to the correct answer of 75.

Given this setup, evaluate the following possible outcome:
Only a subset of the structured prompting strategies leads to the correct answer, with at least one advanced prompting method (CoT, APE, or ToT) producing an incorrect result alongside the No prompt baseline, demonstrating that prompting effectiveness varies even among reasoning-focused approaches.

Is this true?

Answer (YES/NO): NO